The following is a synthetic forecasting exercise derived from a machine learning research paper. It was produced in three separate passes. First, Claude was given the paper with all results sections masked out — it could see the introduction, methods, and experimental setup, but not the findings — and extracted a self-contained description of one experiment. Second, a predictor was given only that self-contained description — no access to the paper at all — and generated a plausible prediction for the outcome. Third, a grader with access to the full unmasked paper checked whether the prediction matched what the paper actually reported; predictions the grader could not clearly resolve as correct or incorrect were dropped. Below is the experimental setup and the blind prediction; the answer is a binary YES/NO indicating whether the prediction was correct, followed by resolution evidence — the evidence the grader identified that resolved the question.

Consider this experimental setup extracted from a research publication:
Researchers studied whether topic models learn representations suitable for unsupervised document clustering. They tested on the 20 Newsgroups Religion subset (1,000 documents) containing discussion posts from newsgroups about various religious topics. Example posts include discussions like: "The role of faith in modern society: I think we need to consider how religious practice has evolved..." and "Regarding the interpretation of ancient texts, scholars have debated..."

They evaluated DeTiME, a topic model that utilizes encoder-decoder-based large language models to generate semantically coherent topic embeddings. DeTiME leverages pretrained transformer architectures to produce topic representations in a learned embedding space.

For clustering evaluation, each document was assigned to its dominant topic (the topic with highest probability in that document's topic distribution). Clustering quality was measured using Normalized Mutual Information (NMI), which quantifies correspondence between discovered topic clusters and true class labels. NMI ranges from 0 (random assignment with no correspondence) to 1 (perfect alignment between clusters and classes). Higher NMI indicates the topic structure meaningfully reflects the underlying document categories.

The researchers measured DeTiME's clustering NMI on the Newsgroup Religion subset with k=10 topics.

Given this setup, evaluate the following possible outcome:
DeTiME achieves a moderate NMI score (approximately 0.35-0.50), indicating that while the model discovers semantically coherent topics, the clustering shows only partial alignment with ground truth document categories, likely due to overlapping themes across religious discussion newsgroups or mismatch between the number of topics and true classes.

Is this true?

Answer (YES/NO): NO